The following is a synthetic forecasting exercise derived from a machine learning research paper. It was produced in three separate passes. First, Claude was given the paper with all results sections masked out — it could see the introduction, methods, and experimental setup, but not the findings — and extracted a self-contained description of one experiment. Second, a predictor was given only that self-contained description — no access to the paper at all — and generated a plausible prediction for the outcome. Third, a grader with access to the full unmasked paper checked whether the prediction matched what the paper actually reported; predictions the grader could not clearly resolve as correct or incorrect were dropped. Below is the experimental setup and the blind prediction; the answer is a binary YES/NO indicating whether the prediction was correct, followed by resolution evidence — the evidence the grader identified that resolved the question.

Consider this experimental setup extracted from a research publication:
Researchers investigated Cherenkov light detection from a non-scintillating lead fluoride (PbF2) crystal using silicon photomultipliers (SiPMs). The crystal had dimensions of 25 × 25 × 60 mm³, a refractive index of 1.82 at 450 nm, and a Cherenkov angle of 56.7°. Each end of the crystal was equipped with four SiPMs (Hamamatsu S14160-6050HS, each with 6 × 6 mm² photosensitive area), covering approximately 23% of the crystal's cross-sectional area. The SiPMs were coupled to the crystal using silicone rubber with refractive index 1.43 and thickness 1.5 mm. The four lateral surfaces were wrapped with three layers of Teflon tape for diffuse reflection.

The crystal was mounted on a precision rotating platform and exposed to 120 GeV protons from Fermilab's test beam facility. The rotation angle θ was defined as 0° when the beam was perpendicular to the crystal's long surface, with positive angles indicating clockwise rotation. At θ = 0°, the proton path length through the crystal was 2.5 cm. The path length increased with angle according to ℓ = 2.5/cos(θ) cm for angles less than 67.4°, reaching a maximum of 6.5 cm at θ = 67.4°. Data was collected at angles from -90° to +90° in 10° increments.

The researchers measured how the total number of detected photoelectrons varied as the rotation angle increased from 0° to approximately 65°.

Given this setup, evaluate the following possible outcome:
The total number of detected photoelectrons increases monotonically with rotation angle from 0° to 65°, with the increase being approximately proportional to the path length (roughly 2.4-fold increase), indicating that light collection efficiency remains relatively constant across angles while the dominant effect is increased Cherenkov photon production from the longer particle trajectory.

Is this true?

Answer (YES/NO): NO